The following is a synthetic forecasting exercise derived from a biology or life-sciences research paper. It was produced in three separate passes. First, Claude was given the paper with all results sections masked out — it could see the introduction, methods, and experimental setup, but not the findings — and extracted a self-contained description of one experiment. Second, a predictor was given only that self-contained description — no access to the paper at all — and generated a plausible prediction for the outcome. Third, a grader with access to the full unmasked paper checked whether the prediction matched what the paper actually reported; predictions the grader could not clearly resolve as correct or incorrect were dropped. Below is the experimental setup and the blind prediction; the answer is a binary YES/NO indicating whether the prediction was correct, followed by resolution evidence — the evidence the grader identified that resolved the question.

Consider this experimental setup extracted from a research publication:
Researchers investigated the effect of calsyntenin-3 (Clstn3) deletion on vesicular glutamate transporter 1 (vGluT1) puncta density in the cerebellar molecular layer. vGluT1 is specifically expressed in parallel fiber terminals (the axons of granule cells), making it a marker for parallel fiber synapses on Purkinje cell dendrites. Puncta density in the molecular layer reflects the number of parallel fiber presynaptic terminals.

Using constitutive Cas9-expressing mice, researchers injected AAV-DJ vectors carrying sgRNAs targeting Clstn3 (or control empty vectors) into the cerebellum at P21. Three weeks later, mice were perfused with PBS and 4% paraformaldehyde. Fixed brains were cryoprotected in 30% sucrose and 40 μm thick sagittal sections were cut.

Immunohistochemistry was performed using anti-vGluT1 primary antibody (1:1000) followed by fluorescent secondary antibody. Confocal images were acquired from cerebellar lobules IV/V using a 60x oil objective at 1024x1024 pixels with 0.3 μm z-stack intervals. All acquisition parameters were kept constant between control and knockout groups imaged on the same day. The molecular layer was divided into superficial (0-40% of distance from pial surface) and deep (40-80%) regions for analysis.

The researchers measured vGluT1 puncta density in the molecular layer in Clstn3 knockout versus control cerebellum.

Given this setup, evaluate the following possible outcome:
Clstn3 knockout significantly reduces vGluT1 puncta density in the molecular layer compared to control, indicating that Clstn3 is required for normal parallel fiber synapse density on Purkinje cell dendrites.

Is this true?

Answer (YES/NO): NO